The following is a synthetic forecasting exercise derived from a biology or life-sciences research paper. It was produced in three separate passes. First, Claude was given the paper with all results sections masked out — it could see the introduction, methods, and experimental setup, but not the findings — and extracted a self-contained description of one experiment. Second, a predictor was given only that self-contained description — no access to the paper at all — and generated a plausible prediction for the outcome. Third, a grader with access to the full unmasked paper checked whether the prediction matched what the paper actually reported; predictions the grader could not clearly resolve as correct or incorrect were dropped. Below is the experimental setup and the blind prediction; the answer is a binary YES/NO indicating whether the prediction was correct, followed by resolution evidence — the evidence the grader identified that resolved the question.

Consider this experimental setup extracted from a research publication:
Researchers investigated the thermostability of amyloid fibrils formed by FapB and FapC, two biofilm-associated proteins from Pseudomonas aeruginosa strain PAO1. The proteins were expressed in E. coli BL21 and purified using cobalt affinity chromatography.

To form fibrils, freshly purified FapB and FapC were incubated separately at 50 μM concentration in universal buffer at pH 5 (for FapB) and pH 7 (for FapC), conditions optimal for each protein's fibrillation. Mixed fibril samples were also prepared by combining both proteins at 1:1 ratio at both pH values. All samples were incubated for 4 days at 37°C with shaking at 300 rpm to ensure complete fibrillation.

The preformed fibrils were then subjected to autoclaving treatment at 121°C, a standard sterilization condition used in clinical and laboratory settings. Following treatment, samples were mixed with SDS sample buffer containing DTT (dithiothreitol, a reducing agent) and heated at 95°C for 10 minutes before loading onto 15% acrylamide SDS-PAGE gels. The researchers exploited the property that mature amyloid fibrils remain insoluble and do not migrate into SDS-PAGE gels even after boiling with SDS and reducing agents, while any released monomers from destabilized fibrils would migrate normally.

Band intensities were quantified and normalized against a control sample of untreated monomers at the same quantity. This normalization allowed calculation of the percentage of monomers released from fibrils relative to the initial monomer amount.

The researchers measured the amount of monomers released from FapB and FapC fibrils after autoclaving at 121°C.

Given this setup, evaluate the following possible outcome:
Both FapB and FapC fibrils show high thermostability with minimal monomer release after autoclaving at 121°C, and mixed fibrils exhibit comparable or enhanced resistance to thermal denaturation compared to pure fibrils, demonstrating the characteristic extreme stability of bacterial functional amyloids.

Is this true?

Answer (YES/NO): YES